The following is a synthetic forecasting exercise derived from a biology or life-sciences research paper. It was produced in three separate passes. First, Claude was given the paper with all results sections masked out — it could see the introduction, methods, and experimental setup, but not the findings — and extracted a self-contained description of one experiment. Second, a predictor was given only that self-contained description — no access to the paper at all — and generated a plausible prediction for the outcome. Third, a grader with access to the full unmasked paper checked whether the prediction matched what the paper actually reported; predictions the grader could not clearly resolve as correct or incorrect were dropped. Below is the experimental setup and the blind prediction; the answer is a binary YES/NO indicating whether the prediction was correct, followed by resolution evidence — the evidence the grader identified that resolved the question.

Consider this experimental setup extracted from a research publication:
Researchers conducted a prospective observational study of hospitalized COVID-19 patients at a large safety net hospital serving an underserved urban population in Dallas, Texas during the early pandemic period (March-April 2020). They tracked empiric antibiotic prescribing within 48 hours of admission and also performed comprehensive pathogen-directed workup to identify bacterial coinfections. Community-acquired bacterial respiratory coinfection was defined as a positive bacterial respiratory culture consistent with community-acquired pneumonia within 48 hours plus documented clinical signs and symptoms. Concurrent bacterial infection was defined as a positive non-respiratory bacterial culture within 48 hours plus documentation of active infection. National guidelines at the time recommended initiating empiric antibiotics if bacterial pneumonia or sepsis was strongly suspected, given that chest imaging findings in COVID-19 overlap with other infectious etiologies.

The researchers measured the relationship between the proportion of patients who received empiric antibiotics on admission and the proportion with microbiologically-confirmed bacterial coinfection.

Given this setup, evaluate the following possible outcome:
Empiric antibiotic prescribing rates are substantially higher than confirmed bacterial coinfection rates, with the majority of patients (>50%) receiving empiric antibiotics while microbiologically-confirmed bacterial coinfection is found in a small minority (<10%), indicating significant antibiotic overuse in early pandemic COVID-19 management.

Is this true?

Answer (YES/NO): YES